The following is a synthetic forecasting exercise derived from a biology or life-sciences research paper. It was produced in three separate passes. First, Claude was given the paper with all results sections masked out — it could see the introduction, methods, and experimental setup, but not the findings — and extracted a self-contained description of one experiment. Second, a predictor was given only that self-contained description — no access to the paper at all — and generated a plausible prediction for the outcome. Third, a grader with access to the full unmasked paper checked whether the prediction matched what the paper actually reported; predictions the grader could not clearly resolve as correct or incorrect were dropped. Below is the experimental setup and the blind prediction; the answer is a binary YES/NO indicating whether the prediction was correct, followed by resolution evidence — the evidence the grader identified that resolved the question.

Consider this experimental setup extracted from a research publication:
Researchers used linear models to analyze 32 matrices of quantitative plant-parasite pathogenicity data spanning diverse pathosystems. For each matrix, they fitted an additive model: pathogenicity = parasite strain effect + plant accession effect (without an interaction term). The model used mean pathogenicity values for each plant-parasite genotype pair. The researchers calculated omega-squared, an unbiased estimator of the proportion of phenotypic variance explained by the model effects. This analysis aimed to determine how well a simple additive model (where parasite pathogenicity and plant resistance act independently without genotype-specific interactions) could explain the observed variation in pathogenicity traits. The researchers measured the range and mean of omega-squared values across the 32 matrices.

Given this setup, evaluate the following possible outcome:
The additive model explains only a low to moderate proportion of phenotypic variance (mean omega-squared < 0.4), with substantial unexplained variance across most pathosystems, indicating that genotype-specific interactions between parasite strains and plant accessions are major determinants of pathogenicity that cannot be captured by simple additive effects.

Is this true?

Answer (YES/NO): NO